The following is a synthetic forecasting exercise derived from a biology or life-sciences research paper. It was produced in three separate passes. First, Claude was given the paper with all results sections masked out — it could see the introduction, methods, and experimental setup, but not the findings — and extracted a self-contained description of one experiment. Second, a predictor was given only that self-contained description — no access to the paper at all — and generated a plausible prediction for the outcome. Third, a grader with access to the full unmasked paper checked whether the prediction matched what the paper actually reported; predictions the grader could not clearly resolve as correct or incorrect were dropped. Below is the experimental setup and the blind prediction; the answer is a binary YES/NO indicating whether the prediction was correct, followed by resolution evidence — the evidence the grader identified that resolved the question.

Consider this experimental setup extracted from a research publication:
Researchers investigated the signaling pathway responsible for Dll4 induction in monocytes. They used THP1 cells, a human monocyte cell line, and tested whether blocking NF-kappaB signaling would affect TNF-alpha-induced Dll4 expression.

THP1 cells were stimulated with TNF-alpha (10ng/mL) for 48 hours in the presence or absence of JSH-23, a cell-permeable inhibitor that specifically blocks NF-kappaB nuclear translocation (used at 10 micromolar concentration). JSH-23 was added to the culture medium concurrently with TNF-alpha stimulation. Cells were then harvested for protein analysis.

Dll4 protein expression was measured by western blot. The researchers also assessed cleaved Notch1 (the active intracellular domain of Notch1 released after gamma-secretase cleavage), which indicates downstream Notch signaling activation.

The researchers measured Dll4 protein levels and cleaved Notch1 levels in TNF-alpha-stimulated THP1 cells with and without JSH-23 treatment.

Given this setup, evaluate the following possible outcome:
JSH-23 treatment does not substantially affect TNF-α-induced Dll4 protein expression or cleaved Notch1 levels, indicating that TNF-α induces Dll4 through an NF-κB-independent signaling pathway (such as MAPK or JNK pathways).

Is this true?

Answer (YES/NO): NO